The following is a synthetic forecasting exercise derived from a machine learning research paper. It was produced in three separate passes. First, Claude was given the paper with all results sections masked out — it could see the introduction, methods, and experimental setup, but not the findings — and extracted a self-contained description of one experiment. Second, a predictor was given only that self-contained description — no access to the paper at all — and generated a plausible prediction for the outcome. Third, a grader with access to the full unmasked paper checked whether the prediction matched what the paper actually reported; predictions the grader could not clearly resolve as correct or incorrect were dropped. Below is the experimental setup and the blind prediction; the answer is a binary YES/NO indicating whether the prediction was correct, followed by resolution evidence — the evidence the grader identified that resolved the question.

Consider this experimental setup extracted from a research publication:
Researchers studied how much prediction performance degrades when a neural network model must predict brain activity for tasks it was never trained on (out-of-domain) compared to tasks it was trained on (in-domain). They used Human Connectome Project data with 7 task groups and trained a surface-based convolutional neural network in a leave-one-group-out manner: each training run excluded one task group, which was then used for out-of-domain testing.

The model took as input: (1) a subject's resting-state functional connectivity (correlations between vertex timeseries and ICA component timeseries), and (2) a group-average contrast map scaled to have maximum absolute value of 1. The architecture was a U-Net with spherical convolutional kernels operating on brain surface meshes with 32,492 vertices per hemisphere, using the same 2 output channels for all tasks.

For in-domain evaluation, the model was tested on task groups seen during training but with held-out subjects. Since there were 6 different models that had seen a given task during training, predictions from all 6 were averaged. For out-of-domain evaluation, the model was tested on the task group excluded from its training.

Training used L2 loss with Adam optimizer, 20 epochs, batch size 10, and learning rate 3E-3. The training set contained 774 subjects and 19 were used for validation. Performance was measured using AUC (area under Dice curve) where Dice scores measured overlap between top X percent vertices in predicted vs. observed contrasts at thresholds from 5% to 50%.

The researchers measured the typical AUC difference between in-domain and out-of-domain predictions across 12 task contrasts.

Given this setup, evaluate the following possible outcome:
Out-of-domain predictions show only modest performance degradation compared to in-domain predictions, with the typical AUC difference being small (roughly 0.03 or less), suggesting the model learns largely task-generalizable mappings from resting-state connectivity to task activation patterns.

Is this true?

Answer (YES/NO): YES